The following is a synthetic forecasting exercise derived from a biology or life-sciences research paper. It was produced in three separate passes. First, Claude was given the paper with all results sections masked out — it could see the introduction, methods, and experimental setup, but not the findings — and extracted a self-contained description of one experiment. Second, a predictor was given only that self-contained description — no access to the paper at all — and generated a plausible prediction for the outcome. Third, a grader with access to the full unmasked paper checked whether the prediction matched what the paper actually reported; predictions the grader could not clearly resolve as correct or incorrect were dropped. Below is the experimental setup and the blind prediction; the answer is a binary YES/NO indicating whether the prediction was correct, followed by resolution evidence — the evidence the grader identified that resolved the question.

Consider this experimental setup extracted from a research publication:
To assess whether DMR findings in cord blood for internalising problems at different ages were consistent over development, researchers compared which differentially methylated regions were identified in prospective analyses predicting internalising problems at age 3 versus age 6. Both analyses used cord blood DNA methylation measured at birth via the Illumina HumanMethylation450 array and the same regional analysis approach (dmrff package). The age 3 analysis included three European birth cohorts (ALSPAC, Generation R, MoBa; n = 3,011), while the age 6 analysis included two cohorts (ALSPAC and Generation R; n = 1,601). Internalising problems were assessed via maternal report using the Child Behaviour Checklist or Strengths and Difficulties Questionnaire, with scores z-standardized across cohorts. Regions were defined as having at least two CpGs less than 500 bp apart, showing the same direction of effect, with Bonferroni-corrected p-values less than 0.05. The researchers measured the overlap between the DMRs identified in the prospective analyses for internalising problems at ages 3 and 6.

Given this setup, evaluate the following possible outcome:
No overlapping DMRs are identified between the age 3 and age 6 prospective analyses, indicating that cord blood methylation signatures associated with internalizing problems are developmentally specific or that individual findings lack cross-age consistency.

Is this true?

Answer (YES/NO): YES